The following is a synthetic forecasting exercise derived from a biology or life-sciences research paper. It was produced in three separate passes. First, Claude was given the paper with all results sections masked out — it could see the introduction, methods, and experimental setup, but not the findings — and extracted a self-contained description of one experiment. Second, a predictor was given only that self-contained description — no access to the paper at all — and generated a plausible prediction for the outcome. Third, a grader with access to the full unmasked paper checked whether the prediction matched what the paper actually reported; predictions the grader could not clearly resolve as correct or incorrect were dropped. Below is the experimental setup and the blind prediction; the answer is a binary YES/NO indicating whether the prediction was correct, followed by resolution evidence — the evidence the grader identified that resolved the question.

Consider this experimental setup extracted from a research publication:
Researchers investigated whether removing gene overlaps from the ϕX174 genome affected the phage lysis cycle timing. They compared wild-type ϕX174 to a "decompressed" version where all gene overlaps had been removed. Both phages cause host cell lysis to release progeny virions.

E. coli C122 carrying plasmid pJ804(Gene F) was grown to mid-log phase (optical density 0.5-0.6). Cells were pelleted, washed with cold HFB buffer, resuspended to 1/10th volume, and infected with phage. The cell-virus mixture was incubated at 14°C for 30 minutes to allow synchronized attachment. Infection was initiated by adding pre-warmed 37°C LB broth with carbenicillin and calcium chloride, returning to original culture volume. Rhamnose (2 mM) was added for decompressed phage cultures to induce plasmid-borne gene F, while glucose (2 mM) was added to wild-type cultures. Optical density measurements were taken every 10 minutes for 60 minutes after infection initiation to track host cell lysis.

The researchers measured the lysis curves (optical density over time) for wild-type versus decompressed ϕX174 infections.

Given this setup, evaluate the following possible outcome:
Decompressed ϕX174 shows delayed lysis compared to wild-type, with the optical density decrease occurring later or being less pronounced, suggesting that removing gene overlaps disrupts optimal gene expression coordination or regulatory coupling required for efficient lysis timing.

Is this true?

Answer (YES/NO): NO